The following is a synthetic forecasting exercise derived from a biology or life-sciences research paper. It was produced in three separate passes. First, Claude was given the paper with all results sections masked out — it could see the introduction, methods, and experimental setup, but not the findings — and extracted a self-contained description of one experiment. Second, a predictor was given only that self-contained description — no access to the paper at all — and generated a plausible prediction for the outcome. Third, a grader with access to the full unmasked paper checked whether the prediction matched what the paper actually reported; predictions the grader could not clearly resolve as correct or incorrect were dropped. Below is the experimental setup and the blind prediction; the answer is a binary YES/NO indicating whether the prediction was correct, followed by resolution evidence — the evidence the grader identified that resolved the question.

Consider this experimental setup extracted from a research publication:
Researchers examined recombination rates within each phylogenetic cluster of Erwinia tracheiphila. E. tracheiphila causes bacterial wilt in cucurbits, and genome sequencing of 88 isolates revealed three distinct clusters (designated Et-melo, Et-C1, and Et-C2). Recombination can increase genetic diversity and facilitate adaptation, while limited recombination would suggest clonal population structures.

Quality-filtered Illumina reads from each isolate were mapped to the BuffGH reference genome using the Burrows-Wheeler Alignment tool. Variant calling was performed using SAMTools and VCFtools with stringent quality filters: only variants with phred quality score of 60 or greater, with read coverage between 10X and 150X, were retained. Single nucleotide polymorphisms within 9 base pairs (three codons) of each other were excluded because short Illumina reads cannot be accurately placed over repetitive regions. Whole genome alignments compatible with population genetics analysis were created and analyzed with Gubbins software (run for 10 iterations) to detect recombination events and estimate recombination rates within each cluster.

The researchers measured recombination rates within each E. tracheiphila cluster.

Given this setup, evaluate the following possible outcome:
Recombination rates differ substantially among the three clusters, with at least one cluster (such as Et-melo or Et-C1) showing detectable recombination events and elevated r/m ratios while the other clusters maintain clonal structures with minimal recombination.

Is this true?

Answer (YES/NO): NO